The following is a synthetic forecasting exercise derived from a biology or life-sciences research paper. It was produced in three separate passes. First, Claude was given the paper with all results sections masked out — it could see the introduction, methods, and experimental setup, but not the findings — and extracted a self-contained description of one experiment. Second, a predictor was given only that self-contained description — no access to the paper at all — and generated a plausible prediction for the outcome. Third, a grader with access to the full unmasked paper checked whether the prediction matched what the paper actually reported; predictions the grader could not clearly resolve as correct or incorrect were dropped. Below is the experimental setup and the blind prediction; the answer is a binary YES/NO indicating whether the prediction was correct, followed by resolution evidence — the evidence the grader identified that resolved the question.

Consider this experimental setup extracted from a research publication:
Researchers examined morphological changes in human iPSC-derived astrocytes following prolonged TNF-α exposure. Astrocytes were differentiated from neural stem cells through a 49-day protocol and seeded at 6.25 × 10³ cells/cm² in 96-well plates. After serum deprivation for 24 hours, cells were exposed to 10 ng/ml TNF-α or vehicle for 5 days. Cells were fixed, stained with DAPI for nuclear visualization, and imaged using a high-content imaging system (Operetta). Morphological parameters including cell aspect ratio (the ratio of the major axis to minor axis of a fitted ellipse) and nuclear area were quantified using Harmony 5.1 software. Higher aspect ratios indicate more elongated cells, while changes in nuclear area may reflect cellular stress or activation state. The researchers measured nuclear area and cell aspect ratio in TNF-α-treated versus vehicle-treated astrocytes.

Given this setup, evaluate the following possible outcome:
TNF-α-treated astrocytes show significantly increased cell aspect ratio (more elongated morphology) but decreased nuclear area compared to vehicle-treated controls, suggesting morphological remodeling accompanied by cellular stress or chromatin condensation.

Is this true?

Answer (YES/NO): YES